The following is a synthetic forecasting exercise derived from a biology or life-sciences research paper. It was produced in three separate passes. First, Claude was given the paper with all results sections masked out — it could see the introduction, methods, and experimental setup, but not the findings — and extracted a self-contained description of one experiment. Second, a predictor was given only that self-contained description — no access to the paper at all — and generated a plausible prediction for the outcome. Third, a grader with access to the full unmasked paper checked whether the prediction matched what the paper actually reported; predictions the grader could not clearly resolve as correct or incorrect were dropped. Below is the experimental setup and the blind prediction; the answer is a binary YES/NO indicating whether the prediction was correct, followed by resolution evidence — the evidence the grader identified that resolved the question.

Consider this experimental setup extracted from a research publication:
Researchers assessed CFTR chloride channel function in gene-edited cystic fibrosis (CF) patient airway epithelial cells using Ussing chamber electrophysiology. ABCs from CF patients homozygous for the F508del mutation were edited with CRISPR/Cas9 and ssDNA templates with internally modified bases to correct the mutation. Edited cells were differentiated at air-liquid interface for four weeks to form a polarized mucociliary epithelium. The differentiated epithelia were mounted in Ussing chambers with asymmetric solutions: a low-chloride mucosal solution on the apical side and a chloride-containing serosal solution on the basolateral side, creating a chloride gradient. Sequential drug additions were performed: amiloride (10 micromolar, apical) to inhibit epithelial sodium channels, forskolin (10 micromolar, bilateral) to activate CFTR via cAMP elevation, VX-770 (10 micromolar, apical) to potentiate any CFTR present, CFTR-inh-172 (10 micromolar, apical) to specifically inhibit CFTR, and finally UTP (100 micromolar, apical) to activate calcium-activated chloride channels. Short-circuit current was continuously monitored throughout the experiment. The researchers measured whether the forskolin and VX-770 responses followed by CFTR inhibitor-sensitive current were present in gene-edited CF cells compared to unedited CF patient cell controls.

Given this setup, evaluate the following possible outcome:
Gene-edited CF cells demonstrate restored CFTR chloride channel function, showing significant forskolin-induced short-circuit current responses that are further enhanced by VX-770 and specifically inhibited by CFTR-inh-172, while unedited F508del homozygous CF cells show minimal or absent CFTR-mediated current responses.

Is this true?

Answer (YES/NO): YES